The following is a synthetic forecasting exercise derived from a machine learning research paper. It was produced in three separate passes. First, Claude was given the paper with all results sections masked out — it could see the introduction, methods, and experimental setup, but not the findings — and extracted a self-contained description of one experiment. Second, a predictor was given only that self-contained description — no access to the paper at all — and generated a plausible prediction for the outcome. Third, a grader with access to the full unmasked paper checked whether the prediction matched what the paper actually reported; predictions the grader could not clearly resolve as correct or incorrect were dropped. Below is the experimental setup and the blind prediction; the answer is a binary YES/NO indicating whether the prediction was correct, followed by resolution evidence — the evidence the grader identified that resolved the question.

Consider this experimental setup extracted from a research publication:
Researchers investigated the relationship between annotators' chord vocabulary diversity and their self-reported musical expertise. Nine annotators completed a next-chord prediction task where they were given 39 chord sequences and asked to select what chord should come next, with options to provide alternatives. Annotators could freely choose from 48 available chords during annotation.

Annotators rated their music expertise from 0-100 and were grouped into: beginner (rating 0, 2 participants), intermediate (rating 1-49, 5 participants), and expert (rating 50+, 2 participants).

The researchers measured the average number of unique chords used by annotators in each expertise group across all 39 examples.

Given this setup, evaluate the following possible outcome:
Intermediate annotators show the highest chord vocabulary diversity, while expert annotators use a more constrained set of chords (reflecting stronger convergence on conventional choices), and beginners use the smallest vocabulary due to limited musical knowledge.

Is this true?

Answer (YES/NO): NO